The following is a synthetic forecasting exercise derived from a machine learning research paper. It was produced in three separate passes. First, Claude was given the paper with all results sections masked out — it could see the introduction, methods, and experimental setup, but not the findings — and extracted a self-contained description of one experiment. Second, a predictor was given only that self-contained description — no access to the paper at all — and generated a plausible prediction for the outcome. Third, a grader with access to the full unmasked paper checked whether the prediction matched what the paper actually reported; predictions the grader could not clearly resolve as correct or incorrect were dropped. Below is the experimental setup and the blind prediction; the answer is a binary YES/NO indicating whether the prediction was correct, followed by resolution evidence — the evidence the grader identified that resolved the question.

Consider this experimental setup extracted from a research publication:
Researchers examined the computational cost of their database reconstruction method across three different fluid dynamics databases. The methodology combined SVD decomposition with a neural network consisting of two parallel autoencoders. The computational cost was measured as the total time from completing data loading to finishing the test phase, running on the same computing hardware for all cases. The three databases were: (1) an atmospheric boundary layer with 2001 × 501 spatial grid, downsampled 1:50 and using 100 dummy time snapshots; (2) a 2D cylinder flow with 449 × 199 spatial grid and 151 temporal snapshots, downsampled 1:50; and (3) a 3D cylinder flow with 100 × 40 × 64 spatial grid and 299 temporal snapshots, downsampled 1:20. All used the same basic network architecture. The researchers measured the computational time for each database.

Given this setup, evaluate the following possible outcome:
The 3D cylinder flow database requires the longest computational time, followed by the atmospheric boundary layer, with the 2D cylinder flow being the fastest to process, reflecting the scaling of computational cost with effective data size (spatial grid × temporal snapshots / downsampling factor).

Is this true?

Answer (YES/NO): YES